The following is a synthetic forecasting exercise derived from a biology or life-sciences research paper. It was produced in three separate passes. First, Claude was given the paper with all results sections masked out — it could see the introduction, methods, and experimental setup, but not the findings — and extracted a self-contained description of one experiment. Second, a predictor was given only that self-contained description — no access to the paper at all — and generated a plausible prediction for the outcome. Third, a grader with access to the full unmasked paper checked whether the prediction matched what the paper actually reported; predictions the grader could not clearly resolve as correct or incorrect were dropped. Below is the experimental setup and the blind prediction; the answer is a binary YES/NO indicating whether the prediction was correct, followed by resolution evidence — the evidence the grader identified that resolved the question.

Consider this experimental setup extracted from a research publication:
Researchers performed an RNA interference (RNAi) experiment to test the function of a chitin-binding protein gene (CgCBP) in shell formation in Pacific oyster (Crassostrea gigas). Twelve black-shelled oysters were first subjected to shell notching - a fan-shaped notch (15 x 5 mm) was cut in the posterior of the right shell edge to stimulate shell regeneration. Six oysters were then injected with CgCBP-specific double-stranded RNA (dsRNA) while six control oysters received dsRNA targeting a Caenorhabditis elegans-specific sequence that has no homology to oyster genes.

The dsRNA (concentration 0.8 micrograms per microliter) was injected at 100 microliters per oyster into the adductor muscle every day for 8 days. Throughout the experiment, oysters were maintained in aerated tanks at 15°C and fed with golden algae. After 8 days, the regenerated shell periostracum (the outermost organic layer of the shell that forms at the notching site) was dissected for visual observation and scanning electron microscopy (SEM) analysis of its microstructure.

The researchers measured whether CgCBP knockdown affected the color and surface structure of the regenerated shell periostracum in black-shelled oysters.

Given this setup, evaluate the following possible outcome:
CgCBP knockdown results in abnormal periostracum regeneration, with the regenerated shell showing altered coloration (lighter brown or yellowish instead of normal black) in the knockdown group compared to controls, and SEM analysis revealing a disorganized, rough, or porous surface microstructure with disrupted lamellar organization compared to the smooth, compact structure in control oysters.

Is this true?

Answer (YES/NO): NO